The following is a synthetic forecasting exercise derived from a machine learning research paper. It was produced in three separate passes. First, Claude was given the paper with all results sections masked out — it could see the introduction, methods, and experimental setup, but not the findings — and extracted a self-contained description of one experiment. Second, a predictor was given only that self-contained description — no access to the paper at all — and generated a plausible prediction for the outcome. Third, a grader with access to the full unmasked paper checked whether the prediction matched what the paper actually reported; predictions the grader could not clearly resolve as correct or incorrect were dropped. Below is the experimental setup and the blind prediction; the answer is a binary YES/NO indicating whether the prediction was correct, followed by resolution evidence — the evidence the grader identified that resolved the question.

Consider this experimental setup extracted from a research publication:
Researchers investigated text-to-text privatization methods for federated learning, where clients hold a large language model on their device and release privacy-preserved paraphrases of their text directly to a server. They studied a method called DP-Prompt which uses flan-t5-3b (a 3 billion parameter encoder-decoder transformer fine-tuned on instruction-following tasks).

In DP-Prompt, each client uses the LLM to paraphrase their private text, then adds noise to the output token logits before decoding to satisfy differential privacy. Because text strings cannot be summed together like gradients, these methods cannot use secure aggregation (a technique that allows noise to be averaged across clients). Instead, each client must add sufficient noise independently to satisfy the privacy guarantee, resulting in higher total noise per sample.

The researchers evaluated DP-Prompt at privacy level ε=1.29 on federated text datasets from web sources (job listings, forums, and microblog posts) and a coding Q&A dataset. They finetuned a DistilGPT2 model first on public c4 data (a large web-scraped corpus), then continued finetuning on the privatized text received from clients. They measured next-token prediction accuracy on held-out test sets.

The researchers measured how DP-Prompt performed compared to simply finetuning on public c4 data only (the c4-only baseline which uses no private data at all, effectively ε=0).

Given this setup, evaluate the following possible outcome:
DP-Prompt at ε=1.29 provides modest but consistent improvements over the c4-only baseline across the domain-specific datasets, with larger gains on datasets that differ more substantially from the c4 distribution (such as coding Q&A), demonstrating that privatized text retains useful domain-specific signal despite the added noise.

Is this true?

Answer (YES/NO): NO